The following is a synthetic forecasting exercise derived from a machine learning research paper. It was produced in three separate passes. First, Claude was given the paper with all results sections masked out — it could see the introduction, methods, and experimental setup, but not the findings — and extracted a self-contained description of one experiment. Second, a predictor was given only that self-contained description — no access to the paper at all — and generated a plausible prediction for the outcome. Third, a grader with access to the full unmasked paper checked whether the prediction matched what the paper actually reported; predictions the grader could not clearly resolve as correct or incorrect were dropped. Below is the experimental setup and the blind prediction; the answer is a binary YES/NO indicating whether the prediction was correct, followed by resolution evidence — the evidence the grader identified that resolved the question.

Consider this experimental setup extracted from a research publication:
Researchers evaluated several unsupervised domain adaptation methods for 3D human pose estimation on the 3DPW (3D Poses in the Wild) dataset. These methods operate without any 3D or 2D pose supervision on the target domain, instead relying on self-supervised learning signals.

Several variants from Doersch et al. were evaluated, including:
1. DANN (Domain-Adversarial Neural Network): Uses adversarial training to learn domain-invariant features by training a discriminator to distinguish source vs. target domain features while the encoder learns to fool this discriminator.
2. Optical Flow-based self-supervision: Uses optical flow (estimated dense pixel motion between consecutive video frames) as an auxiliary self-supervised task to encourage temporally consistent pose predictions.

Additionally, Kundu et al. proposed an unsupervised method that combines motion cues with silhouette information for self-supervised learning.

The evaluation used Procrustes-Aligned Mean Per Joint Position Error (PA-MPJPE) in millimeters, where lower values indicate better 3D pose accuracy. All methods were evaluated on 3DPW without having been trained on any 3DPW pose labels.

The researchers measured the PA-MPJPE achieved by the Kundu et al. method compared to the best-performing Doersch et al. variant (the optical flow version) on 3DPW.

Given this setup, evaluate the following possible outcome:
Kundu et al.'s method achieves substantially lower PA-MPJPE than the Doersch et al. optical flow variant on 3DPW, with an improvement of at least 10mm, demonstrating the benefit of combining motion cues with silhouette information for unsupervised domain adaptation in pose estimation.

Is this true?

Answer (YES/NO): NO